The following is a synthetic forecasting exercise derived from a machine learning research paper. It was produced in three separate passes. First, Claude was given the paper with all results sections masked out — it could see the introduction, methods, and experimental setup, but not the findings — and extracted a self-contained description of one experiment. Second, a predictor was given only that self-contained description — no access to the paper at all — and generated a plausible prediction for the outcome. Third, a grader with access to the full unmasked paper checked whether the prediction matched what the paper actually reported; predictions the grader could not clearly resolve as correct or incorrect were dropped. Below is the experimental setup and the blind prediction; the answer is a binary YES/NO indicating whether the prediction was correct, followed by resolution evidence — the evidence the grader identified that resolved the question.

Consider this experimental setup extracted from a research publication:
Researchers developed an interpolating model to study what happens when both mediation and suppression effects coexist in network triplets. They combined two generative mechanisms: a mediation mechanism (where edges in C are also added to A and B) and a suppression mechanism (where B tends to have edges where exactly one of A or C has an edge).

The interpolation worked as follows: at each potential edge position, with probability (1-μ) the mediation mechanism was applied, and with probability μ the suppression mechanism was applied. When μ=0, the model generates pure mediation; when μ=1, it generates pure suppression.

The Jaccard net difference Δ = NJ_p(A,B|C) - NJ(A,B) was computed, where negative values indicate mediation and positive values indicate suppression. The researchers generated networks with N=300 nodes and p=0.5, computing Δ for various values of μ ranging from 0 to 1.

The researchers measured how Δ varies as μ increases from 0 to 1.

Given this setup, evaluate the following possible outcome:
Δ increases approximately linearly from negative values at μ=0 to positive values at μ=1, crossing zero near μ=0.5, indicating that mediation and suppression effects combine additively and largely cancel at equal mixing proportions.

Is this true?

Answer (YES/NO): NO